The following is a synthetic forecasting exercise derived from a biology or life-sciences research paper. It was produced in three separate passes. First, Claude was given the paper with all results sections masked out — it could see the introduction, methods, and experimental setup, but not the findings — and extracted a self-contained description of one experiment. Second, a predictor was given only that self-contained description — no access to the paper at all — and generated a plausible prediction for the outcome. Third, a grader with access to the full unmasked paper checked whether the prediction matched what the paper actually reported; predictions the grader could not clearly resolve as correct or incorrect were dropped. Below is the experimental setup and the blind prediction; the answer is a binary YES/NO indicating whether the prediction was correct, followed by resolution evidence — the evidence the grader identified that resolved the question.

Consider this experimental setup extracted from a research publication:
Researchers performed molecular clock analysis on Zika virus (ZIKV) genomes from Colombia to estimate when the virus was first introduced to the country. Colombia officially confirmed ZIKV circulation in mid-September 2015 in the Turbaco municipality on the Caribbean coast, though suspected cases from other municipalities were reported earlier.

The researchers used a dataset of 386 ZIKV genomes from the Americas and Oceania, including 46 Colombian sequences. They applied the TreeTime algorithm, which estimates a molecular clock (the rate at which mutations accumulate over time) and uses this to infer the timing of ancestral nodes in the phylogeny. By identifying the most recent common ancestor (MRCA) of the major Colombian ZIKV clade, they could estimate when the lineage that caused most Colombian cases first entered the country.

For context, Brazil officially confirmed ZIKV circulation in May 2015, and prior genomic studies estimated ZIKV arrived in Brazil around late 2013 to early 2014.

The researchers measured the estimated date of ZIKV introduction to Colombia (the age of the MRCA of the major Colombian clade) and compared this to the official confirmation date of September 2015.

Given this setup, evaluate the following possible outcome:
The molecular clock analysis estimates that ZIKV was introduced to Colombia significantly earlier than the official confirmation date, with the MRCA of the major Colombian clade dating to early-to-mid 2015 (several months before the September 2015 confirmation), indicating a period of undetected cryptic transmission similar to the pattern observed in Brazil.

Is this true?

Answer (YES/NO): YES